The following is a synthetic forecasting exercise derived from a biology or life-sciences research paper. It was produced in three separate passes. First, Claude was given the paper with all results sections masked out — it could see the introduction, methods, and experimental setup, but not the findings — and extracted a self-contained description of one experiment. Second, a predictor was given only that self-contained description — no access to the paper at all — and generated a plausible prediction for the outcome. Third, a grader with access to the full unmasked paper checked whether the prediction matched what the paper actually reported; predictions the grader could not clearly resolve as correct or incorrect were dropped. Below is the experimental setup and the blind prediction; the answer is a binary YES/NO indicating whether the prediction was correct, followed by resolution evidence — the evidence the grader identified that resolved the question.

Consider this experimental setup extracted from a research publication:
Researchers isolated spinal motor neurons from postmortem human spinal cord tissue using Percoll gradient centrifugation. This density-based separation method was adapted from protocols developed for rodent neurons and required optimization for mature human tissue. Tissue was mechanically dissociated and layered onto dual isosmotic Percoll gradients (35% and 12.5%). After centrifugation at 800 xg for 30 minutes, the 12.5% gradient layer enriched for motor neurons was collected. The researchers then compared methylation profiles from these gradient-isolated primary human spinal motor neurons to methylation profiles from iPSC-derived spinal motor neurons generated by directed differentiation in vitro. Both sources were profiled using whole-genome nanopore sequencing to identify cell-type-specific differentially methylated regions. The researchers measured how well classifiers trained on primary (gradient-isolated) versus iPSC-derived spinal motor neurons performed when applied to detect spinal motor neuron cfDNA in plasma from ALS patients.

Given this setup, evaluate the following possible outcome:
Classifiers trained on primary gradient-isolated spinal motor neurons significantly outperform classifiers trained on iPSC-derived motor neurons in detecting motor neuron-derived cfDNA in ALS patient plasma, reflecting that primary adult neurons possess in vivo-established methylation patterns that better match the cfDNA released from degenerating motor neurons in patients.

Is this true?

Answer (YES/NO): YES